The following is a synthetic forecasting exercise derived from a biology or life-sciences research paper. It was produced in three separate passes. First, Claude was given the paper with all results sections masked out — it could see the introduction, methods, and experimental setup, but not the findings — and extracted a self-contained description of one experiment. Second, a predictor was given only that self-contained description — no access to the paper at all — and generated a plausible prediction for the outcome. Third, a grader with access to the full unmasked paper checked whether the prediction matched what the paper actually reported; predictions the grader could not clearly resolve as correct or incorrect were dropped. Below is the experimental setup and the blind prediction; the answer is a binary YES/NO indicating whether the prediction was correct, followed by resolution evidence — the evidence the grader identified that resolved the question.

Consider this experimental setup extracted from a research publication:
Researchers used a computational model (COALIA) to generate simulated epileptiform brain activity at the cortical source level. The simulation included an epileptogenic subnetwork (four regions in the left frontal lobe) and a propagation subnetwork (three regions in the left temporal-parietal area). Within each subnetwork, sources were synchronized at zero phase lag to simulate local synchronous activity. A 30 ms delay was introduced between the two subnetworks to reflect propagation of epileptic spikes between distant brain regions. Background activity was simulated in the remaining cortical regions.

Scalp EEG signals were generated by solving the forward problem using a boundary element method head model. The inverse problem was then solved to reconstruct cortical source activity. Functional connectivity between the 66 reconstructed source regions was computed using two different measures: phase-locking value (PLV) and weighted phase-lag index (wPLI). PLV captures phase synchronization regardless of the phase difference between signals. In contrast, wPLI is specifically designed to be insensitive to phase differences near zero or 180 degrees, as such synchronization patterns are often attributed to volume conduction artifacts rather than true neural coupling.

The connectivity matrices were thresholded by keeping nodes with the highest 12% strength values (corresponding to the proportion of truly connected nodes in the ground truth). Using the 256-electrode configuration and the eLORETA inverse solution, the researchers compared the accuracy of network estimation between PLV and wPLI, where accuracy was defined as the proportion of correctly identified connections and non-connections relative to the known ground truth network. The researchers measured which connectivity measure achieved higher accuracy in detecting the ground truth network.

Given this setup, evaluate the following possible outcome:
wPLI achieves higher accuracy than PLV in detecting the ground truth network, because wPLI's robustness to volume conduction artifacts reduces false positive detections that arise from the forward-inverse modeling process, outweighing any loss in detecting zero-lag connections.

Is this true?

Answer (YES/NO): NO